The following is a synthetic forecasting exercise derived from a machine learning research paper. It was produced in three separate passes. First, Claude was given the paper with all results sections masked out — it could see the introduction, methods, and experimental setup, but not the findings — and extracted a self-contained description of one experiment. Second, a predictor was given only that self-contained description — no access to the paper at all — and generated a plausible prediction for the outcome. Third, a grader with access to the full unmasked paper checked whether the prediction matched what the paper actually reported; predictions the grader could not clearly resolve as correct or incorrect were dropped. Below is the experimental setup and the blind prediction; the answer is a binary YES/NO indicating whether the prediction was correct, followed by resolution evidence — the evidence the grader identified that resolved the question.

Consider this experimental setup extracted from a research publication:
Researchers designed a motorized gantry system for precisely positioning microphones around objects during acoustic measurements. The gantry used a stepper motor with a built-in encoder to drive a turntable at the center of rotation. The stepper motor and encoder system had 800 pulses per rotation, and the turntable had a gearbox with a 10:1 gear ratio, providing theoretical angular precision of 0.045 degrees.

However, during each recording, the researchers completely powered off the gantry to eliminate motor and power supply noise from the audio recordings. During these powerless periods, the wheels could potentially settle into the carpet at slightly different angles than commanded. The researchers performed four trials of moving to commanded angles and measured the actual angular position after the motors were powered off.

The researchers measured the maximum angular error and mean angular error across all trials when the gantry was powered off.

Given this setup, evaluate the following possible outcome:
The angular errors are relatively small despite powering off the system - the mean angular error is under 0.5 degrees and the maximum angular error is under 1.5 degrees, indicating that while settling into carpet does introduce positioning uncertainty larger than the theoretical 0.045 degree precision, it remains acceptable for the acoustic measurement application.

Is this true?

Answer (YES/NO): YES